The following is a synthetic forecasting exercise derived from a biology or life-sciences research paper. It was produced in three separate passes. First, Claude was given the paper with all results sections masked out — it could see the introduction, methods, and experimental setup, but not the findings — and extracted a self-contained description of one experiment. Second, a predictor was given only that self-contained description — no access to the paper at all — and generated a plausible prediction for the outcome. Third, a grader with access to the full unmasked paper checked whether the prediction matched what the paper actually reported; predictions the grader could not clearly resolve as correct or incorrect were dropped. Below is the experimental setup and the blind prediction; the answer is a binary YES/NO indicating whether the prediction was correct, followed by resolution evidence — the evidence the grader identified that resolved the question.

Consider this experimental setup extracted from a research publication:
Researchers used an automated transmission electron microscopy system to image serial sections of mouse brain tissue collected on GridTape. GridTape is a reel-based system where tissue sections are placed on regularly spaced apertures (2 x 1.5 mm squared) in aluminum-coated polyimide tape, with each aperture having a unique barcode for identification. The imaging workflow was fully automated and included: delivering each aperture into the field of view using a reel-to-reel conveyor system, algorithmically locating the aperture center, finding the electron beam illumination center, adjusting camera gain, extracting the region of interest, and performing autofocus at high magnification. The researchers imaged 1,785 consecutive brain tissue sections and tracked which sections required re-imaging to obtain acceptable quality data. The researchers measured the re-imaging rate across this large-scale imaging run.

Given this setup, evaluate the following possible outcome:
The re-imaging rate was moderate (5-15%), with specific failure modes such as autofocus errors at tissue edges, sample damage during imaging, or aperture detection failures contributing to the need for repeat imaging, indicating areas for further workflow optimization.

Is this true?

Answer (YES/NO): NO